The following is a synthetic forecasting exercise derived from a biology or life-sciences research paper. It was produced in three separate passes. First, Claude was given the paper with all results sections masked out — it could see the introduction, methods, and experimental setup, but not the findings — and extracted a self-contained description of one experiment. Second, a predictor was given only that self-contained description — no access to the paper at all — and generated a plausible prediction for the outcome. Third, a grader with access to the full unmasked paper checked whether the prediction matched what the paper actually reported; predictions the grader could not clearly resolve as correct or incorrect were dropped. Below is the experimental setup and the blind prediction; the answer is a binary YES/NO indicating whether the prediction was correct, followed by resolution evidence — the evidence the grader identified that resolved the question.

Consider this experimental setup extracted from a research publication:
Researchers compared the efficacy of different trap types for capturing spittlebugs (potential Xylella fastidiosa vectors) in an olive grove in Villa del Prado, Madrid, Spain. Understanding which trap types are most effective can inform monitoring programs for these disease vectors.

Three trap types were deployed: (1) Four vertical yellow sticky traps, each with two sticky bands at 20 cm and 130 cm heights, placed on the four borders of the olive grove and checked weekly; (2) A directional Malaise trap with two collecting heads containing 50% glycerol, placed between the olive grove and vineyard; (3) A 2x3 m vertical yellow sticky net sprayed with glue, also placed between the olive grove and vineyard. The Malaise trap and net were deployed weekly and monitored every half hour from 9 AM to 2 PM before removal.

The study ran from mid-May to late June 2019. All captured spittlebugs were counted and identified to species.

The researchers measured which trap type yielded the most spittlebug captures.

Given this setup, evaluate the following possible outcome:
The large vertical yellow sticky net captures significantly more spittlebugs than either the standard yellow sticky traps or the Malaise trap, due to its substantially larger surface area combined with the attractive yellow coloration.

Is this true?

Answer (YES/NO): NO